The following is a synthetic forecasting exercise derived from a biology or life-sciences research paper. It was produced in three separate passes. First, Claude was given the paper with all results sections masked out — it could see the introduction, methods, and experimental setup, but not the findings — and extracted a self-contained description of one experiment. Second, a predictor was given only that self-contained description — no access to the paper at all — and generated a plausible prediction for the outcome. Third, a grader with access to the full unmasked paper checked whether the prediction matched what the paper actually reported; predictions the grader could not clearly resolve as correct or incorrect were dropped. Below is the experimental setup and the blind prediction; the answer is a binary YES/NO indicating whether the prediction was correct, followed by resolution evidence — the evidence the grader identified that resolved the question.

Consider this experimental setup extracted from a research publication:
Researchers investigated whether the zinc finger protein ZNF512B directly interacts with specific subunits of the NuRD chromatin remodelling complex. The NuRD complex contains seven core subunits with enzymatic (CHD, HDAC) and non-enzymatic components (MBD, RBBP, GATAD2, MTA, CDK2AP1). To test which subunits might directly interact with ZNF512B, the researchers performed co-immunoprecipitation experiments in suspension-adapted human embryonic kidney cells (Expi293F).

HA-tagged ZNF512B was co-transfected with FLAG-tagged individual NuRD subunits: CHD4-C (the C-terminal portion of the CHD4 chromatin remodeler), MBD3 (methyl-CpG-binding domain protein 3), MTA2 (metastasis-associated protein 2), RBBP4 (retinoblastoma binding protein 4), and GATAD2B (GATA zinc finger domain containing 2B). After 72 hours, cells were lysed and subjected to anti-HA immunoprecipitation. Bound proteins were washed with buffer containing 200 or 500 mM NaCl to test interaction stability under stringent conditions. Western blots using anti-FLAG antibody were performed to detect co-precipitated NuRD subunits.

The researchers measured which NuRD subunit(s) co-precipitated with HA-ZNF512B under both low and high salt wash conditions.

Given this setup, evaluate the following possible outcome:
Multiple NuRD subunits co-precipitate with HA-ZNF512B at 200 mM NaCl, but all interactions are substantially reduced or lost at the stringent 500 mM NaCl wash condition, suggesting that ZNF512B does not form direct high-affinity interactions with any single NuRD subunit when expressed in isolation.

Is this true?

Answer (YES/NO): NO